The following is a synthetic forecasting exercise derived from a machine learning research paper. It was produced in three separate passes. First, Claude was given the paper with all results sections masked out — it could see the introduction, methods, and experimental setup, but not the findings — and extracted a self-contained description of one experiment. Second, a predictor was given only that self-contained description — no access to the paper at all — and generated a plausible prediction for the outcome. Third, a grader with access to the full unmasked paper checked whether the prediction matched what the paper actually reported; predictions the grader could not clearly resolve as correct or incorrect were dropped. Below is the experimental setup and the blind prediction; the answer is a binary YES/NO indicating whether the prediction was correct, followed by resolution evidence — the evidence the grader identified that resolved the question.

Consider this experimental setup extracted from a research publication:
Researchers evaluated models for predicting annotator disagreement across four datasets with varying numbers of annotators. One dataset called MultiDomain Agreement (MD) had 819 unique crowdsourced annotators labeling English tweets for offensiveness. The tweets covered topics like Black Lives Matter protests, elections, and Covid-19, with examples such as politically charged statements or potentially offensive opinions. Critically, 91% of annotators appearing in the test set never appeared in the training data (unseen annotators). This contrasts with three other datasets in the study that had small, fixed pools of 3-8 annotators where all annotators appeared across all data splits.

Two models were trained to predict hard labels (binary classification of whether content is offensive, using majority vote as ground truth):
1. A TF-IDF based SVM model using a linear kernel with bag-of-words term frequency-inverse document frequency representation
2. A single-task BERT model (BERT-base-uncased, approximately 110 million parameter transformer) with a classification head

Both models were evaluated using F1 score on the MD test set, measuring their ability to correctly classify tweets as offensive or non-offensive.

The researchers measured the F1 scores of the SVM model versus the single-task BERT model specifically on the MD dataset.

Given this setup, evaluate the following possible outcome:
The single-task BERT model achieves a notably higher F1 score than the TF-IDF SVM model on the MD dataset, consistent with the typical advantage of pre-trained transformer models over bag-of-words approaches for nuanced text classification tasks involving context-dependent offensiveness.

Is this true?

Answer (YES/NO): NO